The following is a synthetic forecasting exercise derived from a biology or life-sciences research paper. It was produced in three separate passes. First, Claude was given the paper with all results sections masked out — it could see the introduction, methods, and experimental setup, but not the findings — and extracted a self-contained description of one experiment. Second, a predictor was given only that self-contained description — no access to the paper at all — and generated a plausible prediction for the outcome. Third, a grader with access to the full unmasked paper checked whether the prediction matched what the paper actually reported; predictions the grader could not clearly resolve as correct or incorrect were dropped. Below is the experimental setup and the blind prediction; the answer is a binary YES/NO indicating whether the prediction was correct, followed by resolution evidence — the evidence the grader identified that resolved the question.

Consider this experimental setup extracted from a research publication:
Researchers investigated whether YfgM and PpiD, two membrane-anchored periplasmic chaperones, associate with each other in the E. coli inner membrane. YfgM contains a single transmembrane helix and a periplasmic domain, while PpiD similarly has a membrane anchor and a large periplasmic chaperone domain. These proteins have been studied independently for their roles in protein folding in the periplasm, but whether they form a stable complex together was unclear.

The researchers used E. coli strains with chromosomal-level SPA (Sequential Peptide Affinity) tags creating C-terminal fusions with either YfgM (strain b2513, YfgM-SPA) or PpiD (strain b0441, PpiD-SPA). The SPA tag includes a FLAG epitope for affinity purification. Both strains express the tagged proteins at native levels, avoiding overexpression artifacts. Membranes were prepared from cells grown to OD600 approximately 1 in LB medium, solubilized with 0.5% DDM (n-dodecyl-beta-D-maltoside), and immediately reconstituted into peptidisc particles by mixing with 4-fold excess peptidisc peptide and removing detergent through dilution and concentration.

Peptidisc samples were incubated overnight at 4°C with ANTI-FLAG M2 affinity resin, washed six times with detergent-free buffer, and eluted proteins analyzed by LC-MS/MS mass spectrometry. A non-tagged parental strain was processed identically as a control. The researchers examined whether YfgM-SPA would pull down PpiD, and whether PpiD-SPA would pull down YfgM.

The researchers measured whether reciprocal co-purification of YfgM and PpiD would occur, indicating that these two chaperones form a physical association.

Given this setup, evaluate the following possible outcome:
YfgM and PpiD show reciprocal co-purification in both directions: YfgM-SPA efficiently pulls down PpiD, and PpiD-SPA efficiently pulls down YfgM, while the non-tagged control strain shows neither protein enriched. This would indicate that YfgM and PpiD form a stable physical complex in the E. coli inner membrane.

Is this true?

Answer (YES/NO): YES